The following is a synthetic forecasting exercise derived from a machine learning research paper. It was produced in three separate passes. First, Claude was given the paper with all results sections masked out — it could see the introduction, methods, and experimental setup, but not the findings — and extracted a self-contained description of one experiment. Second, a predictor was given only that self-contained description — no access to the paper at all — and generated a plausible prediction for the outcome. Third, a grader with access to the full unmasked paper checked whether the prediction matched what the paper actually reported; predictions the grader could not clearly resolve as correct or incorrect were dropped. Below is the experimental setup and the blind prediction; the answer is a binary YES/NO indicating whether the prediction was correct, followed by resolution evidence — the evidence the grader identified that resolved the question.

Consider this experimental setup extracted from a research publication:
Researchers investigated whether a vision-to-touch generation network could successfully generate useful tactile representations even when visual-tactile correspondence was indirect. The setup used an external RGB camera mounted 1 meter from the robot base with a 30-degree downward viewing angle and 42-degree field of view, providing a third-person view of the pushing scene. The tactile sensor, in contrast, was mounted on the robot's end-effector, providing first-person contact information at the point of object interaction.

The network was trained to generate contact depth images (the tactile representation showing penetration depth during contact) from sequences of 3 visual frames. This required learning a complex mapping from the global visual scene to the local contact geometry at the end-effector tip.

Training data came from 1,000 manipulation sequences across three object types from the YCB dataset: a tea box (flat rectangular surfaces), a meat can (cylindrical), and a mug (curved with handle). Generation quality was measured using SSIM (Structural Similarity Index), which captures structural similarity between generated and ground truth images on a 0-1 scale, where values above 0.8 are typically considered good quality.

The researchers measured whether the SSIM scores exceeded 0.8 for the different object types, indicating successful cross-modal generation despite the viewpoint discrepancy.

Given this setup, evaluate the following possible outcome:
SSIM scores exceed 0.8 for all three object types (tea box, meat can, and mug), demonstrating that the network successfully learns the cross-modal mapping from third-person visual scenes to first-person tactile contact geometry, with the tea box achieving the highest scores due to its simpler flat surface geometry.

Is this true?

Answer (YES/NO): YES